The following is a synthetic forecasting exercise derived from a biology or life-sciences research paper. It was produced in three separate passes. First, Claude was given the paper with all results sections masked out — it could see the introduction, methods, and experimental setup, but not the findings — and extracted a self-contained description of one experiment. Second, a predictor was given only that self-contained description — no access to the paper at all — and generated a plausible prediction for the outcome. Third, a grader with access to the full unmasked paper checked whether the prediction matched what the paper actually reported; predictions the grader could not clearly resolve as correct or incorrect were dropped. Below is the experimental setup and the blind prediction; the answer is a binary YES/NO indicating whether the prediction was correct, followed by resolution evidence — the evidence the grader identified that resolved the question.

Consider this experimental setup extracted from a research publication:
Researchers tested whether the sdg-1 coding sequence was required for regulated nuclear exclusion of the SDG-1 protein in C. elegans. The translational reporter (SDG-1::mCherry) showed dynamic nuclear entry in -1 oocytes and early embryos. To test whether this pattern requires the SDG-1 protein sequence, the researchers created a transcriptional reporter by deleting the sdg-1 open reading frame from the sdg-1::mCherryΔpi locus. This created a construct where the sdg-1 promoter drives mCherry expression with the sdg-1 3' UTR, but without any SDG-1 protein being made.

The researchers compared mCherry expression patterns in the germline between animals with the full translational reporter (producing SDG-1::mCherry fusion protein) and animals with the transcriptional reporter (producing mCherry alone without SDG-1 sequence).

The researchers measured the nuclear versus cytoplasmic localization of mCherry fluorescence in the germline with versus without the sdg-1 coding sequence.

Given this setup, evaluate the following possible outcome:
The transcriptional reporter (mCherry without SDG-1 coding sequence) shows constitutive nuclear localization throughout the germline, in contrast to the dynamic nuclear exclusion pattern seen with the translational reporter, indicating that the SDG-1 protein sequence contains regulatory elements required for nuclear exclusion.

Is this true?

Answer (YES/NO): NO